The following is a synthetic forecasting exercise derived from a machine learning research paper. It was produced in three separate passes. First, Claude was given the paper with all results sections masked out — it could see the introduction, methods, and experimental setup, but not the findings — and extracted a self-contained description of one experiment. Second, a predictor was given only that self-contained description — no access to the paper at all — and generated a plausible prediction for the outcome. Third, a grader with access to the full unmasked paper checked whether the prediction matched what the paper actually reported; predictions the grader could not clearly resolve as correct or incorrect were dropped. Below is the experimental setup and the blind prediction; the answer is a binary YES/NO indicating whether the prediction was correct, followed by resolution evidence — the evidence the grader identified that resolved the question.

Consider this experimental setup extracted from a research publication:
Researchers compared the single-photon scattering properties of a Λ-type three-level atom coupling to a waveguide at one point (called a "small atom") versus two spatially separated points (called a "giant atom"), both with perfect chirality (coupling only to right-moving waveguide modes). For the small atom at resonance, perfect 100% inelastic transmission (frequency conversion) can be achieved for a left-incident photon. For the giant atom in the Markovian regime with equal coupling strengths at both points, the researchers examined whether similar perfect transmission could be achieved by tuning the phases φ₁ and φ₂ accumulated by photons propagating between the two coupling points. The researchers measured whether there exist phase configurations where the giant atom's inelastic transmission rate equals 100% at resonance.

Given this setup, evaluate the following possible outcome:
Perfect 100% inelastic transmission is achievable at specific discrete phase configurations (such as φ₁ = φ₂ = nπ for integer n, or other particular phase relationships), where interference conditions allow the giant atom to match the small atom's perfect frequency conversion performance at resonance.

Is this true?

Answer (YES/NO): NO